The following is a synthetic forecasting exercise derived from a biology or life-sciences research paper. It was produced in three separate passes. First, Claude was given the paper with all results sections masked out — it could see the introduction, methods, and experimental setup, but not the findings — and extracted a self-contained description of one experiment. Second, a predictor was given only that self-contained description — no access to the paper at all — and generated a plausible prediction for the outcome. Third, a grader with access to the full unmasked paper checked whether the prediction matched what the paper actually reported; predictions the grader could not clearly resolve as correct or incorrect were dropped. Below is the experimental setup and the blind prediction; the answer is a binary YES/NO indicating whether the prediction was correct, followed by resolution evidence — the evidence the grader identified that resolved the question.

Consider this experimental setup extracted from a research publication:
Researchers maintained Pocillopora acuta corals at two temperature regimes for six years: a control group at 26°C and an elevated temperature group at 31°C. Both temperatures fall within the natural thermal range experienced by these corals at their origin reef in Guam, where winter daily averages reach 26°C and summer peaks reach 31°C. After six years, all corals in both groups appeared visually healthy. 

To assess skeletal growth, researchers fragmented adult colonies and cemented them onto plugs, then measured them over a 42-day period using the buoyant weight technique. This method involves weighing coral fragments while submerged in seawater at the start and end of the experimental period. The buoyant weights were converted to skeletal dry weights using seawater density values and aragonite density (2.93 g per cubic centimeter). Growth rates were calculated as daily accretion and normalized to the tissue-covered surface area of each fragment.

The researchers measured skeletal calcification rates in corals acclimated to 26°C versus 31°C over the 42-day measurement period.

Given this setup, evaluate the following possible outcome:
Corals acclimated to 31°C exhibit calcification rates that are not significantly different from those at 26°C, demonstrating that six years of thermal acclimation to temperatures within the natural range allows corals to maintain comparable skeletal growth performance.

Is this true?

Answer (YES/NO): NO